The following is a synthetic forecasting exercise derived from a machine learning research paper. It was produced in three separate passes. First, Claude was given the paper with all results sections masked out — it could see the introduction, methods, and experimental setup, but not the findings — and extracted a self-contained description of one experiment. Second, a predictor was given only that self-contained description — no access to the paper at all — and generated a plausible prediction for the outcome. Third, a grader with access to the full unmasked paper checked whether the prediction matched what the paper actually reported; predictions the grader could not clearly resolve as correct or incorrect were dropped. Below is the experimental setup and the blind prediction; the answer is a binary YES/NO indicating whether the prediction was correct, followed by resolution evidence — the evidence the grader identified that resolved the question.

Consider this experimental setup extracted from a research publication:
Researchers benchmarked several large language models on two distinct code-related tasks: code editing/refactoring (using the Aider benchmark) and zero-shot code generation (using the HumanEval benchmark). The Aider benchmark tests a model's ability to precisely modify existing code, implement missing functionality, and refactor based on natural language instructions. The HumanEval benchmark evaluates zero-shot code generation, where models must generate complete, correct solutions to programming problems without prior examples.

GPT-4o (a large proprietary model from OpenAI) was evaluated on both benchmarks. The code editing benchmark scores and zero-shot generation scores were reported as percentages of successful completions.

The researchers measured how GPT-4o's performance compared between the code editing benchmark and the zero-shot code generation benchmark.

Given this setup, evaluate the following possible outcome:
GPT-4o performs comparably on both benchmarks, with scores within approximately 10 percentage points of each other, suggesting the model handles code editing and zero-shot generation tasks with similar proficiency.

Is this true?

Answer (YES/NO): NO